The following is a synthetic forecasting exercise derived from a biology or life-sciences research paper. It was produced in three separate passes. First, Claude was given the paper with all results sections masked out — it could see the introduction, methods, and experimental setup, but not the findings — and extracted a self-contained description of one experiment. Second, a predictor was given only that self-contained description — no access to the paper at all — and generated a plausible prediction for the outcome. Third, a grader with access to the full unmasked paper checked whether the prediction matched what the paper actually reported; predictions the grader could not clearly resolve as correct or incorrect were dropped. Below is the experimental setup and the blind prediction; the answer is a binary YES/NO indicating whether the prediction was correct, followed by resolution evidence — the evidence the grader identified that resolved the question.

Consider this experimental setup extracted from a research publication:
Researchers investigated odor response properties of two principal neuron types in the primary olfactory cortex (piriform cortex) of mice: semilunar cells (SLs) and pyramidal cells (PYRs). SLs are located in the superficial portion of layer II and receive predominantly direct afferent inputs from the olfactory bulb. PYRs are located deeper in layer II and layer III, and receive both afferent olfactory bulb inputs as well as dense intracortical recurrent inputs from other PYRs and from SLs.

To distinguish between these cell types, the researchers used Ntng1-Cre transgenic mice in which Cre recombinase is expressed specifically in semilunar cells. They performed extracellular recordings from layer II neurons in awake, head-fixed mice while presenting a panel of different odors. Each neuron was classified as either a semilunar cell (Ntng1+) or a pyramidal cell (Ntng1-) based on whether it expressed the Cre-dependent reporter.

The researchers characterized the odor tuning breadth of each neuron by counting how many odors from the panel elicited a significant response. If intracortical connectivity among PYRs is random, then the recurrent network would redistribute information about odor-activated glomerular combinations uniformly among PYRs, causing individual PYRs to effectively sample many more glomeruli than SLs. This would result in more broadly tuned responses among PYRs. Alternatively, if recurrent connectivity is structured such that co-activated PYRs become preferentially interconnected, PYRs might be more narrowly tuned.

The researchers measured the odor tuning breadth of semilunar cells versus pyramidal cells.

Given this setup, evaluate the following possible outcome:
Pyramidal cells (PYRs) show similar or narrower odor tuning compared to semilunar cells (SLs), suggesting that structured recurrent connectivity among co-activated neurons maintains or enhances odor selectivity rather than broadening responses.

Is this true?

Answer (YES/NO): YES